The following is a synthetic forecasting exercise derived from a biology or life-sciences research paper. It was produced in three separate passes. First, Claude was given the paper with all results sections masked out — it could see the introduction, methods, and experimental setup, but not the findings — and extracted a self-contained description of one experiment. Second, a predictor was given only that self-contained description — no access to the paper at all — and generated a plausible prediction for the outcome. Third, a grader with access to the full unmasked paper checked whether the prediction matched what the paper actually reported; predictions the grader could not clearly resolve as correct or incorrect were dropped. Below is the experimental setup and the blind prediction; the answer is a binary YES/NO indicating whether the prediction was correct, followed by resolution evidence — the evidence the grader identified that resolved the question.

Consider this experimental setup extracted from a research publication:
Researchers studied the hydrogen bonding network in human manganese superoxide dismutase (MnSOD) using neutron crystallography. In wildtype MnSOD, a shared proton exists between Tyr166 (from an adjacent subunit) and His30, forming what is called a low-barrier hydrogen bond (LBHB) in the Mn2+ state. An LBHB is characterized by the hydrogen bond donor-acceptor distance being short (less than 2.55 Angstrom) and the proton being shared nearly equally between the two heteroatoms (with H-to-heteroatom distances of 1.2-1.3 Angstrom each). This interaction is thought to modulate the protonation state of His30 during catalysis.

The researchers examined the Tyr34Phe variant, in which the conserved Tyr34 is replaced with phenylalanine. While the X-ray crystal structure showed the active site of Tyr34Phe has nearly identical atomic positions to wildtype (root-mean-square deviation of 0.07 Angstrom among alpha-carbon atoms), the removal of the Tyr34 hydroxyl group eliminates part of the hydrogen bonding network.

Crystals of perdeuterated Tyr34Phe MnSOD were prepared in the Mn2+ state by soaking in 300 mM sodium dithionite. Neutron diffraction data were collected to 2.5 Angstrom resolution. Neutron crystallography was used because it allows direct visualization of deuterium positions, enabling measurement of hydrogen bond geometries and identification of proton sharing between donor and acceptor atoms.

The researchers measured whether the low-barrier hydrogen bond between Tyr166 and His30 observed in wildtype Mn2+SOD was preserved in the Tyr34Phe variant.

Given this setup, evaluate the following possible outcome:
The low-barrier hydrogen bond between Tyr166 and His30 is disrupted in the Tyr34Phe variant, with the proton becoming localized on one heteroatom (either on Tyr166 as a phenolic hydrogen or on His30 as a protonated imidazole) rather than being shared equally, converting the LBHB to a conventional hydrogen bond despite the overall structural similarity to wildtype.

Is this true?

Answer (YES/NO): YES